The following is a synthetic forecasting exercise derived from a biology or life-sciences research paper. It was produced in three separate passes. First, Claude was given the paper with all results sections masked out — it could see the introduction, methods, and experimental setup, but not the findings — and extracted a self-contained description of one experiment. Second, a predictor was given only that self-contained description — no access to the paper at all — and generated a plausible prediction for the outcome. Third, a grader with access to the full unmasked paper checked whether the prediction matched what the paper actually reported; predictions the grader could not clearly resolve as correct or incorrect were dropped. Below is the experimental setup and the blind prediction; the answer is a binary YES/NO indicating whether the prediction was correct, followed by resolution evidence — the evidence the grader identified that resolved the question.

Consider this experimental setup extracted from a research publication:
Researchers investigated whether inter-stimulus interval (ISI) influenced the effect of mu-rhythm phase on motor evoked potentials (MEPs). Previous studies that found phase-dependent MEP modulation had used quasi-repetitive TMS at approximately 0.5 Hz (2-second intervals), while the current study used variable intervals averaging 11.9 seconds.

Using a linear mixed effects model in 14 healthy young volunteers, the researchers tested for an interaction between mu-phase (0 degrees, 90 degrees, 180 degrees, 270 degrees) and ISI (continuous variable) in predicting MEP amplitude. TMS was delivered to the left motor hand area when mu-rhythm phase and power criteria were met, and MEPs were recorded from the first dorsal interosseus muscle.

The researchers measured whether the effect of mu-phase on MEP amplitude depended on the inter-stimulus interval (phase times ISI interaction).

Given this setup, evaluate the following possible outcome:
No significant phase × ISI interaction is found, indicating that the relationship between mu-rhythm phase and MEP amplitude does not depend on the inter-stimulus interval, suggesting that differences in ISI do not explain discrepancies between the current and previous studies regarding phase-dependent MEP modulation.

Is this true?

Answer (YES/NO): YES